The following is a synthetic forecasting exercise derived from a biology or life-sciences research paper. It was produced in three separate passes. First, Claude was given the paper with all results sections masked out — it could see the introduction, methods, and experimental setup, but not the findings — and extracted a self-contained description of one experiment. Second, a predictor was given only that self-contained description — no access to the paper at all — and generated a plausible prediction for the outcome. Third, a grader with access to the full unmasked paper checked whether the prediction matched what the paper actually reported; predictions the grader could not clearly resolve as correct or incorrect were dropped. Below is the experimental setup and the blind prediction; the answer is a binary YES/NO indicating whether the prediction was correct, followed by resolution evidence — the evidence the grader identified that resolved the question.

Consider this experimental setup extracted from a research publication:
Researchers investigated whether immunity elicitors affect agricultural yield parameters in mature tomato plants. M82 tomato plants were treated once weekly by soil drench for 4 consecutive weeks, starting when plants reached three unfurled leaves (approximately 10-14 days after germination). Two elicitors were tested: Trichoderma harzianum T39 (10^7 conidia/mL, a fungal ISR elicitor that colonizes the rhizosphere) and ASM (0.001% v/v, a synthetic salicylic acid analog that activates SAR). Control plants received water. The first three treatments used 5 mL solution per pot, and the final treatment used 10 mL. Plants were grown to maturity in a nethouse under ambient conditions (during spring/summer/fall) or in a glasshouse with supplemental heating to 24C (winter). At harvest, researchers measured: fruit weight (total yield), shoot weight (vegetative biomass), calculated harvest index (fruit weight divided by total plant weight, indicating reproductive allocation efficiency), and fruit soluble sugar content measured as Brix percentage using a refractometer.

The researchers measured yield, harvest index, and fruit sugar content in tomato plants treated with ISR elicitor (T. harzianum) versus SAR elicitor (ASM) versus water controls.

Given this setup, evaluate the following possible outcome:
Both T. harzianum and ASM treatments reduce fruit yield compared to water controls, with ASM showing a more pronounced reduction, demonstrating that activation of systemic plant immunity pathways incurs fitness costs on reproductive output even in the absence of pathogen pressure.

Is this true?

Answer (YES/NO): NO